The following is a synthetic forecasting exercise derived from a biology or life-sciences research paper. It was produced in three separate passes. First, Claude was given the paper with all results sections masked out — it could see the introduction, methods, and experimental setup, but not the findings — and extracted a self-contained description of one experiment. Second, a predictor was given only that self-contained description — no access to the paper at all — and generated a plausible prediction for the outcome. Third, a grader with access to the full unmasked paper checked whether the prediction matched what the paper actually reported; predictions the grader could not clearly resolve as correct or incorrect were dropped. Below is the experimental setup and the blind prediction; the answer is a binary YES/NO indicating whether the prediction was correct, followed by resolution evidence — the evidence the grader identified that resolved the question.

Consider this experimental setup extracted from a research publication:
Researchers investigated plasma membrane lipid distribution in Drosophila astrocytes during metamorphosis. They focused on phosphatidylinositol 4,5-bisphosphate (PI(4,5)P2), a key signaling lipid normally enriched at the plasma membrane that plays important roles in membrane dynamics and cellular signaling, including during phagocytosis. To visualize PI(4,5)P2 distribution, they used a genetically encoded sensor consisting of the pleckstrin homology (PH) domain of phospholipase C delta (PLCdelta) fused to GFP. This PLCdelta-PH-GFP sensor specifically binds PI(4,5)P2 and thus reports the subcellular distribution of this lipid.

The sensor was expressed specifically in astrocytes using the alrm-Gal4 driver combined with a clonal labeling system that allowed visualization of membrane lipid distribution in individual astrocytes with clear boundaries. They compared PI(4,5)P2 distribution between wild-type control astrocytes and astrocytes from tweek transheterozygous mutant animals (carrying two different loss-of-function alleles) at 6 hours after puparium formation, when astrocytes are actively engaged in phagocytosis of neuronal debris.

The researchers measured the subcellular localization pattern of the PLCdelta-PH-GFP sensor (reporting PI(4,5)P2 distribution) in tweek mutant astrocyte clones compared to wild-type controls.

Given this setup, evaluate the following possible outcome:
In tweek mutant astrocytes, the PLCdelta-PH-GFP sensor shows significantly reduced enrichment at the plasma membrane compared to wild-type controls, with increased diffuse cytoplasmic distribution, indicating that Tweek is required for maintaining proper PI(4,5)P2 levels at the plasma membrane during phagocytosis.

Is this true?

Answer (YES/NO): YES